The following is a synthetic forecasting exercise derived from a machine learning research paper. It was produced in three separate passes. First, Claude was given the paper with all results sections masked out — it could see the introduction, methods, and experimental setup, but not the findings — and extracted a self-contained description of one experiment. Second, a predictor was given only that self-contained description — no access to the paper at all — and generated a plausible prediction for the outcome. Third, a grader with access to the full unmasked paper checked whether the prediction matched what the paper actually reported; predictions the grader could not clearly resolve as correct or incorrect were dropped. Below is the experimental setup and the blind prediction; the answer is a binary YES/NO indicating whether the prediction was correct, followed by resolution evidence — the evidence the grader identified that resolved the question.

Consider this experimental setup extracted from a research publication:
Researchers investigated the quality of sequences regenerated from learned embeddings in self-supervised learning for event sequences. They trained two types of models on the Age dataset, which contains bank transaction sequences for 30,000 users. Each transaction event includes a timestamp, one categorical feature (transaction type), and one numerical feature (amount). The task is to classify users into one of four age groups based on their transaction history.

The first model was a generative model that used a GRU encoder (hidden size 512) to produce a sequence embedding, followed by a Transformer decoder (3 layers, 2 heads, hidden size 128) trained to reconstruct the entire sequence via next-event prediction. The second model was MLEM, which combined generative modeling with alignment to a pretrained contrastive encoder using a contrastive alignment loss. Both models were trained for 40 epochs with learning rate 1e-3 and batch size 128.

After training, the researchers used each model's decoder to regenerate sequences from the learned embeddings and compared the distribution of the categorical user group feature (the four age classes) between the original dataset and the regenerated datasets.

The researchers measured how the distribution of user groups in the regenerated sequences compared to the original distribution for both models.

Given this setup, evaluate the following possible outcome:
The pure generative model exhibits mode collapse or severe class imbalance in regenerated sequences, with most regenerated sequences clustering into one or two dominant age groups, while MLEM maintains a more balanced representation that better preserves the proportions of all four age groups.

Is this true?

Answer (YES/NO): NO